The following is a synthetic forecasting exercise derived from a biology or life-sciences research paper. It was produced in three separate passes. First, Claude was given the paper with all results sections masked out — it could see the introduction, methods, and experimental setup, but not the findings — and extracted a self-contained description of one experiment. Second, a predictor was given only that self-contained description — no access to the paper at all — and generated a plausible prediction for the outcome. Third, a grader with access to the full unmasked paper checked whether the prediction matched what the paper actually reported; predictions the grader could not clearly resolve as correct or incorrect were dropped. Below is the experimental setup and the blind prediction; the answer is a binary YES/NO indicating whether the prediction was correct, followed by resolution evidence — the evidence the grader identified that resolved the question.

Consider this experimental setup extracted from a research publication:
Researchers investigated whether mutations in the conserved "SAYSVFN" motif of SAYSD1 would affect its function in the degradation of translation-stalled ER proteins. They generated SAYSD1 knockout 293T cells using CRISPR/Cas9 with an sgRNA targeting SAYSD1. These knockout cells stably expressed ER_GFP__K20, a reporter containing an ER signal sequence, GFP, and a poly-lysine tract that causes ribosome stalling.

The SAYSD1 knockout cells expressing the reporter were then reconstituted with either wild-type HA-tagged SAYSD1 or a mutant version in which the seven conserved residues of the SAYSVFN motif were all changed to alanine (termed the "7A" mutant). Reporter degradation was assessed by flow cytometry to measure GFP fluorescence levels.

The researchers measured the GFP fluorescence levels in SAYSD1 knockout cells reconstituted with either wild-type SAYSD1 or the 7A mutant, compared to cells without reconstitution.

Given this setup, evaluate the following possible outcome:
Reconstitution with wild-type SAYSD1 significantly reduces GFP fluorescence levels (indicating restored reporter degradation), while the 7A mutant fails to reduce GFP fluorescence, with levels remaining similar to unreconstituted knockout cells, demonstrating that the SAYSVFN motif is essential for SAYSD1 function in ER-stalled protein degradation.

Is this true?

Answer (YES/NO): YES